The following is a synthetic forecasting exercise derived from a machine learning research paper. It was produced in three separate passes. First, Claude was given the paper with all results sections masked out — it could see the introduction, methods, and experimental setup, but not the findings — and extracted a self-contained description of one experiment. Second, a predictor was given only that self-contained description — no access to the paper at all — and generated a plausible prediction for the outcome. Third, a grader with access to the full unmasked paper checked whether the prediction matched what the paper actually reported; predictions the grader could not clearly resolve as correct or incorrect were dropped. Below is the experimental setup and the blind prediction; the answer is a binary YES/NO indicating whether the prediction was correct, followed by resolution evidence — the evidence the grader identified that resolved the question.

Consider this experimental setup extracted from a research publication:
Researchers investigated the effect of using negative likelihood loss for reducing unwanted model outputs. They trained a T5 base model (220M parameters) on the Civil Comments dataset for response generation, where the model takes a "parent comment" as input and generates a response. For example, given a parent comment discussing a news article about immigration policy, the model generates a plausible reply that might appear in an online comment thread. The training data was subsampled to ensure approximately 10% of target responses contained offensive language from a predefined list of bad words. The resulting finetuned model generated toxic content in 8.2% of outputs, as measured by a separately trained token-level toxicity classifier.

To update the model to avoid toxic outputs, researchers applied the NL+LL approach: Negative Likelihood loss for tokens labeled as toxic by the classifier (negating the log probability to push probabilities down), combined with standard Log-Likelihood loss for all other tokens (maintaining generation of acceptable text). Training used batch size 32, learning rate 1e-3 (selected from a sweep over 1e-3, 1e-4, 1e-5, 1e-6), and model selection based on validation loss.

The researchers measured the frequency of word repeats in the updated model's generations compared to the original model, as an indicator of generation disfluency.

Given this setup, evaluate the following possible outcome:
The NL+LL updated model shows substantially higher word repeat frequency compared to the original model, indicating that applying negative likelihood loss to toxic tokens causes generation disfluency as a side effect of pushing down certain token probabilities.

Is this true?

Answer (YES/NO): YES